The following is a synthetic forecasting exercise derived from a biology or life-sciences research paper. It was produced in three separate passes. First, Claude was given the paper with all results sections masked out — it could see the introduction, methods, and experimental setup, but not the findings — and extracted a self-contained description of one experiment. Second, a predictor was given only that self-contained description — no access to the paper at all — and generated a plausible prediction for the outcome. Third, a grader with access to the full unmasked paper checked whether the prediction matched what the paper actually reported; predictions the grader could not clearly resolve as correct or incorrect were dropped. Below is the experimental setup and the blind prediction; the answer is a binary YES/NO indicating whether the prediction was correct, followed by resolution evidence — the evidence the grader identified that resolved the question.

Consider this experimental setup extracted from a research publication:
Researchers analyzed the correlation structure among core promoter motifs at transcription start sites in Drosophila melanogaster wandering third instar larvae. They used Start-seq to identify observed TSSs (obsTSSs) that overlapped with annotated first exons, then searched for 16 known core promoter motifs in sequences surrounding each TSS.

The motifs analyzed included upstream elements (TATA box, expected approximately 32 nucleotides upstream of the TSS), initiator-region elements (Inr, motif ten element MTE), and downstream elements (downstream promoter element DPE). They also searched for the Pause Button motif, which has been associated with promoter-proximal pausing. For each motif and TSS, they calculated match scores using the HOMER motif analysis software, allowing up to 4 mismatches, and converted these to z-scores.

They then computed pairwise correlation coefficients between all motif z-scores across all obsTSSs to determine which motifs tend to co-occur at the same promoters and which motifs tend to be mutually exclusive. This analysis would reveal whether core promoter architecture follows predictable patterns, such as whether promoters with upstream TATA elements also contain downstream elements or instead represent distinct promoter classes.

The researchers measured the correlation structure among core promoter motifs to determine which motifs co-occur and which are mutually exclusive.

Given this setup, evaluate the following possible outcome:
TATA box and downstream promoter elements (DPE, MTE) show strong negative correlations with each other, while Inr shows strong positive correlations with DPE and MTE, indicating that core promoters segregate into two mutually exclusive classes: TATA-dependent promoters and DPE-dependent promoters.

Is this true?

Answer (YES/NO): NO